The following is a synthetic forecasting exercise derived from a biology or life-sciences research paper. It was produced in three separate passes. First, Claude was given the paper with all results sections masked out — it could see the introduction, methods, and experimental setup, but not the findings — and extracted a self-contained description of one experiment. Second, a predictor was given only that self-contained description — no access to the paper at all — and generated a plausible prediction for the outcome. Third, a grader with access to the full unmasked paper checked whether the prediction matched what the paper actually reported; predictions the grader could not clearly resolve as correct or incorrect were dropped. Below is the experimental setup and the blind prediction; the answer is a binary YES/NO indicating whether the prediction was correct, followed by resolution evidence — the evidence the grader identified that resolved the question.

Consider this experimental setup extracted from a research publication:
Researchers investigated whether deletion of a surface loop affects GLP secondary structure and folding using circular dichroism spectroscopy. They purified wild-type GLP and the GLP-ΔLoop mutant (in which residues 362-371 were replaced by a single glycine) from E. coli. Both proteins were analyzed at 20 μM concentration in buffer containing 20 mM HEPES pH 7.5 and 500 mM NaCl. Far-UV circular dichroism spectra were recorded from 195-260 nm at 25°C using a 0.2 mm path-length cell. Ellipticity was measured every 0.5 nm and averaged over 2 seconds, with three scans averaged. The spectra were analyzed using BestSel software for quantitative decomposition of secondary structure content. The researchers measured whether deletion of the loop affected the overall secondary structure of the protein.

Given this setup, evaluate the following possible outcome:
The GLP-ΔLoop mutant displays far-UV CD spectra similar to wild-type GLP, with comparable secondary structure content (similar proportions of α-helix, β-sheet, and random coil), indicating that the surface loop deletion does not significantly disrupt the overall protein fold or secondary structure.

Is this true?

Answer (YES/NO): YES